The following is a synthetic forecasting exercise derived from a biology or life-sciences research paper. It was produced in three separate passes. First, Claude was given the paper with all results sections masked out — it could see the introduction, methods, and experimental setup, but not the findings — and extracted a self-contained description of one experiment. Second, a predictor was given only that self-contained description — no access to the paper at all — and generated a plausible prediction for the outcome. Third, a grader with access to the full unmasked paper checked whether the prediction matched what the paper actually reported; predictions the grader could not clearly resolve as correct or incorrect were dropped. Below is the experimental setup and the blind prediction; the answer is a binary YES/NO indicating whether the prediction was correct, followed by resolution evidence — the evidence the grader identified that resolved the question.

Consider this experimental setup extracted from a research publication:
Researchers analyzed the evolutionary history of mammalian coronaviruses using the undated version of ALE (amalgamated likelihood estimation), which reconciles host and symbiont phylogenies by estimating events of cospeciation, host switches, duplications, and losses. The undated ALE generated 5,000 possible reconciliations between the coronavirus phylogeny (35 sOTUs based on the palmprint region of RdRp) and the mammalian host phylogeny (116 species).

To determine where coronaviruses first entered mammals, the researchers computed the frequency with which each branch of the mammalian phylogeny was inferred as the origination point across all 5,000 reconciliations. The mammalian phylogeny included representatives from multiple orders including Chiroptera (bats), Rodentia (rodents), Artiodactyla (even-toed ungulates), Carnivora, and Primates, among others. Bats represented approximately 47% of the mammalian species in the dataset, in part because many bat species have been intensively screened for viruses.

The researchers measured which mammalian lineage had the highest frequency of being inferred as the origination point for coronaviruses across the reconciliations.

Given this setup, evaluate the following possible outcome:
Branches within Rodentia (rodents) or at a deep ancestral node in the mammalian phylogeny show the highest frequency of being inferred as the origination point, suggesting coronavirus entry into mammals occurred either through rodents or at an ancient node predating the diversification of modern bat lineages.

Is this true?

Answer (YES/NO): NO